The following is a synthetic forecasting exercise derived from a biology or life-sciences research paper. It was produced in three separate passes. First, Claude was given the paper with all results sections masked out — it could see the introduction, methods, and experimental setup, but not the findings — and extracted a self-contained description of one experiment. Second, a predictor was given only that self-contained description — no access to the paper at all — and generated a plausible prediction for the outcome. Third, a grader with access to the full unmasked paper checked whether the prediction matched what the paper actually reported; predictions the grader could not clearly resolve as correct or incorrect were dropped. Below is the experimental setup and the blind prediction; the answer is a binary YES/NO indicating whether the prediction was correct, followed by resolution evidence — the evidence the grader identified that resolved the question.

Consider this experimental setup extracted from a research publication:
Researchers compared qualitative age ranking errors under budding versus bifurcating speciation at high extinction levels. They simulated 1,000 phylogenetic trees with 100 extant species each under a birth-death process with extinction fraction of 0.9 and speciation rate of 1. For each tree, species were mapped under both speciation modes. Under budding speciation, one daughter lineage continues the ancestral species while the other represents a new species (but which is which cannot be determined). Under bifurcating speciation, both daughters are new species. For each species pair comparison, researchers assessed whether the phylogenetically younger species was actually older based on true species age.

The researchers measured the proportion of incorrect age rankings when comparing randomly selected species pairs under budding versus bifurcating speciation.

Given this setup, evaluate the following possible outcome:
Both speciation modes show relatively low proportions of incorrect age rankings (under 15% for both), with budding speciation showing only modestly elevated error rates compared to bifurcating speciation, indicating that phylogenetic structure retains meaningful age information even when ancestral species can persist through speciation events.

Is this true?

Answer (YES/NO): NO